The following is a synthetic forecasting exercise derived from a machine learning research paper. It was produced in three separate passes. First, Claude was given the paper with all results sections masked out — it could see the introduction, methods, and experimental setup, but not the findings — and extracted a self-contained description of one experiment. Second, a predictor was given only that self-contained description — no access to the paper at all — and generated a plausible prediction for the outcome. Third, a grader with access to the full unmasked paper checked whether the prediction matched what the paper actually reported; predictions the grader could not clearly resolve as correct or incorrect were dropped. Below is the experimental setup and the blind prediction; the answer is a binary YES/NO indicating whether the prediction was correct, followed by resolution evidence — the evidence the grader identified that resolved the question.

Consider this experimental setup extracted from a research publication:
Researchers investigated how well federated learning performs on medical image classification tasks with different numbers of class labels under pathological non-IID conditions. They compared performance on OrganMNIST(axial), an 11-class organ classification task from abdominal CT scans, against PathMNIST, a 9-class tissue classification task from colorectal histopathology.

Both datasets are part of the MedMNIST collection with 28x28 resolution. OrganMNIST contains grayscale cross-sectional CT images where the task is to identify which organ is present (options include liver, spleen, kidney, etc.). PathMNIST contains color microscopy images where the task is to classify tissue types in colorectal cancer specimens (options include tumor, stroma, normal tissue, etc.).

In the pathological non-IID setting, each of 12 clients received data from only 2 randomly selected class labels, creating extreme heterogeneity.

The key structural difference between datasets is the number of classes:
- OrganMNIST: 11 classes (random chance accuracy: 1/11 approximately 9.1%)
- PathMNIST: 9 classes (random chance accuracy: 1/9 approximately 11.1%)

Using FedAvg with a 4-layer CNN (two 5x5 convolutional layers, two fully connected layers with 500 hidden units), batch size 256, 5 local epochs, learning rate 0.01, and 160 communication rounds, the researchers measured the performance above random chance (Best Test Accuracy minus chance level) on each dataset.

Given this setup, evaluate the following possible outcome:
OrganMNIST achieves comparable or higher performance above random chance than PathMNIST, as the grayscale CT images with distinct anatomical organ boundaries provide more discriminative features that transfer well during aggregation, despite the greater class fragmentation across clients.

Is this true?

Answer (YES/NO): YES